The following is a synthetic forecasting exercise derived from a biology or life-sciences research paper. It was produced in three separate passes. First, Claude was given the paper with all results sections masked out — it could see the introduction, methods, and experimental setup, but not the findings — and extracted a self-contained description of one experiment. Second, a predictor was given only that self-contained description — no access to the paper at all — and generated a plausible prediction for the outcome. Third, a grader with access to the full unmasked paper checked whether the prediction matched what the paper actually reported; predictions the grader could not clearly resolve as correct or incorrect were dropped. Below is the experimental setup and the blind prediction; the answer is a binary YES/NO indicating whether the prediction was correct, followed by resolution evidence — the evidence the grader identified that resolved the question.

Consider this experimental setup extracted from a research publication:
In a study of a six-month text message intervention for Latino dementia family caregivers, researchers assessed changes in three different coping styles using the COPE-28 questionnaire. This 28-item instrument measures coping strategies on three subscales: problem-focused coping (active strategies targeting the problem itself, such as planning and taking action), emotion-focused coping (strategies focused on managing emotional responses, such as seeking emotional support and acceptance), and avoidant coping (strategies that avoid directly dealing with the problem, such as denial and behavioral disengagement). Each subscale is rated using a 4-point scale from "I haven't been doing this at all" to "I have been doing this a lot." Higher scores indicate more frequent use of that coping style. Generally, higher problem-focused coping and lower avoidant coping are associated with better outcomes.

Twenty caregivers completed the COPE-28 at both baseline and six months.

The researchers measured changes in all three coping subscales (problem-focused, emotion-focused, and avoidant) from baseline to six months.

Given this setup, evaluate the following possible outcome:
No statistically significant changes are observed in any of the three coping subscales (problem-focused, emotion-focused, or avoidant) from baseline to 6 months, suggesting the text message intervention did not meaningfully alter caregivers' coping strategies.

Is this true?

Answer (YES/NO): NO